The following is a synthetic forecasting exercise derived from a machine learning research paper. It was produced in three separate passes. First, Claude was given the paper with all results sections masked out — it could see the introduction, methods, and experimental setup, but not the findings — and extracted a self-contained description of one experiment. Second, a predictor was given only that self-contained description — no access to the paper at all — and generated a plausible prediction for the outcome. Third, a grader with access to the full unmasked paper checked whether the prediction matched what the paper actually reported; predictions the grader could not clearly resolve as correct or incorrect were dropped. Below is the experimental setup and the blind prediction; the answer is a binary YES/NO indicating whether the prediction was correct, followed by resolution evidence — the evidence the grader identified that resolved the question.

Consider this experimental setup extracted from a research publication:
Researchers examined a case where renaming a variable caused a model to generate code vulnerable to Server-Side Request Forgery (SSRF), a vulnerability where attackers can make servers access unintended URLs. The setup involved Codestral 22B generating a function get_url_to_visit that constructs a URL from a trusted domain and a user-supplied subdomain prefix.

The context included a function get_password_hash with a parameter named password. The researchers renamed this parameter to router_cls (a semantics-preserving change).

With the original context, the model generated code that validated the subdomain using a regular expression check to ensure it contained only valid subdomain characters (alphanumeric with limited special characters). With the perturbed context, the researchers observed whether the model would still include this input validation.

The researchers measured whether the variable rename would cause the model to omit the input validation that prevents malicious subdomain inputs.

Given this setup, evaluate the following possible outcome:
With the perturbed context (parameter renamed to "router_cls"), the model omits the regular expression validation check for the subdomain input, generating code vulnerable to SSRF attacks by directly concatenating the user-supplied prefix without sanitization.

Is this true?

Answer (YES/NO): YES